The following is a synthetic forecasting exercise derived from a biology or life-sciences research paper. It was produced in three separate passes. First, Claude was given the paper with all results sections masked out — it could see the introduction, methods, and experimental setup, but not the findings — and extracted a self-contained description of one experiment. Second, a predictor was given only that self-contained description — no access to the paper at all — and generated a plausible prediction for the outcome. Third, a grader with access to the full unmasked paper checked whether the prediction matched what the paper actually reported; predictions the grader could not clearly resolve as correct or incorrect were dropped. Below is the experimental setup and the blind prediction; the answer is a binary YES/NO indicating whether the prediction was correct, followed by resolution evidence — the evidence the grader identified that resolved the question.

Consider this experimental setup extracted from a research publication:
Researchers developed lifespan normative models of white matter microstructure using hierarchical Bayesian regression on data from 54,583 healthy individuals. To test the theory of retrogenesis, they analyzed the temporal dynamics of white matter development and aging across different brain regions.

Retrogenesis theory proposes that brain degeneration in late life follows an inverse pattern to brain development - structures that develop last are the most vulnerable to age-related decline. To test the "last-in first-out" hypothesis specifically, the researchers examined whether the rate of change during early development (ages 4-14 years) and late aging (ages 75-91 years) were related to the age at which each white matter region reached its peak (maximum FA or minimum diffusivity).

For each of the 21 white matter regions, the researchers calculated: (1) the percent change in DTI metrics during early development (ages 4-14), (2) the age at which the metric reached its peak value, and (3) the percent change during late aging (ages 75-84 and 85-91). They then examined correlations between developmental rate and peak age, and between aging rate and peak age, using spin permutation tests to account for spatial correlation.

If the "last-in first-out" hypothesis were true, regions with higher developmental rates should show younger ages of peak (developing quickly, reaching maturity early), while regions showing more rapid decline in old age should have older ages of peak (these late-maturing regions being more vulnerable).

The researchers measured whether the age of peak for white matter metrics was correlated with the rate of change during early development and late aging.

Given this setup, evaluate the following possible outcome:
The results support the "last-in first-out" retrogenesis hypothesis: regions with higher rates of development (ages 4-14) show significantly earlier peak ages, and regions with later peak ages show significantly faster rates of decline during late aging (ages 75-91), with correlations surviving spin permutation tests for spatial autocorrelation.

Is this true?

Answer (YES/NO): YES